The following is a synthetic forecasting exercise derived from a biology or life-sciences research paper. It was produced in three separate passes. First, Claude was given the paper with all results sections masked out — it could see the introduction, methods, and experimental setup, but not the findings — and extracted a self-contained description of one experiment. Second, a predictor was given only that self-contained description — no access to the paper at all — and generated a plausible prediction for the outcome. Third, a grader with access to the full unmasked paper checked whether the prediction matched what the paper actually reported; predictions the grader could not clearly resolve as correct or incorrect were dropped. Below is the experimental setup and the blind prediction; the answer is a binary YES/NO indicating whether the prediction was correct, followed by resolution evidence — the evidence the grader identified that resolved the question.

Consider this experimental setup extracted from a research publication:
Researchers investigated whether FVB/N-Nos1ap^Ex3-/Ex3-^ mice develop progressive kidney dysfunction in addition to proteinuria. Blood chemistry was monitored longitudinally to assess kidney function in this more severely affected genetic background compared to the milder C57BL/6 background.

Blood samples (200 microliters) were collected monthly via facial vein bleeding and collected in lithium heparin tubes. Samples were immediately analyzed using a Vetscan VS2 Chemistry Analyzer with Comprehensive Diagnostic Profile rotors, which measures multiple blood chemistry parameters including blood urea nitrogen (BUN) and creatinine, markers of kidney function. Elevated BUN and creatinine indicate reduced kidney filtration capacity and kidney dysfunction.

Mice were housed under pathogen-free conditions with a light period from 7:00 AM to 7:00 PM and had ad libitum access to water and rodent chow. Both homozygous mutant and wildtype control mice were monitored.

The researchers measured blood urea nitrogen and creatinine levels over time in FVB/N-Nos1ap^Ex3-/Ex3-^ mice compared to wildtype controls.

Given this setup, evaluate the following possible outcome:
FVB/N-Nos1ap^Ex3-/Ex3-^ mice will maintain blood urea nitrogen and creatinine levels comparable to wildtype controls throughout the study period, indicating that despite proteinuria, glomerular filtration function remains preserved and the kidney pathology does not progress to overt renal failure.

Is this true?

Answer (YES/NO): NO